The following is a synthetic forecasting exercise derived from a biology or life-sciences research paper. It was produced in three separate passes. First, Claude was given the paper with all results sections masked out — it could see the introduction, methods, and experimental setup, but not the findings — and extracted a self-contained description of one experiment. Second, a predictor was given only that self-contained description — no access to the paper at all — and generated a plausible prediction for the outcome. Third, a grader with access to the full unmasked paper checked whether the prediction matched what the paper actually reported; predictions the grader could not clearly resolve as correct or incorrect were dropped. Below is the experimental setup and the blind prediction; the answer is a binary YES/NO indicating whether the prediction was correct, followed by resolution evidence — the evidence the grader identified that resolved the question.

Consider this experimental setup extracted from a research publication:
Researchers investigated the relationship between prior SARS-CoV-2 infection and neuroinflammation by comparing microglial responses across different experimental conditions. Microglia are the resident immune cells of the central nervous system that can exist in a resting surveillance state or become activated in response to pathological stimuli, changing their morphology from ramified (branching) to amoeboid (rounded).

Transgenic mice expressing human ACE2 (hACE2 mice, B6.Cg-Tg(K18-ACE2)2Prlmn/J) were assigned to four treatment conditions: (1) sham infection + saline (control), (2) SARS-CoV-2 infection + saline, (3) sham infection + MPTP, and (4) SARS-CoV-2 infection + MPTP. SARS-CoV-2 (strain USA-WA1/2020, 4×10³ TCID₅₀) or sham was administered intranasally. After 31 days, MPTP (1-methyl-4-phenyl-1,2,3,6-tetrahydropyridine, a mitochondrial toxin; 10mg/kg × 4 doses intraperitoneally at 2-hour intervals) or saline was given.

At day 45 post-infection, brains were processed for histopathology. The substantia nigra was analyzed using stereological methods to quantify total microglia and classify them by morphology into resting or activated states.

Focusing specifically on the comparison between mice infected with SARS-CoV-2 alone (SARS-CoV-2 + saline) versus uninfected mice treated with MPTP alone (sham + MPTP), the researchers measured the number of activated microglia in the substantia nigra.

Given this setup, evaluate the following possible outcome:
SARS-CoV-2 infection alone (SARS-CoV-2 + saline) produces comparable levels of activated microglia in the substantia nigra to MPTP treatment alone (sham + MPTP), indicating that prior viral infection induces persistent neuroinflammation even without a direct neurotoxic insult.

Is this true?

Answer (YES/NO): NO